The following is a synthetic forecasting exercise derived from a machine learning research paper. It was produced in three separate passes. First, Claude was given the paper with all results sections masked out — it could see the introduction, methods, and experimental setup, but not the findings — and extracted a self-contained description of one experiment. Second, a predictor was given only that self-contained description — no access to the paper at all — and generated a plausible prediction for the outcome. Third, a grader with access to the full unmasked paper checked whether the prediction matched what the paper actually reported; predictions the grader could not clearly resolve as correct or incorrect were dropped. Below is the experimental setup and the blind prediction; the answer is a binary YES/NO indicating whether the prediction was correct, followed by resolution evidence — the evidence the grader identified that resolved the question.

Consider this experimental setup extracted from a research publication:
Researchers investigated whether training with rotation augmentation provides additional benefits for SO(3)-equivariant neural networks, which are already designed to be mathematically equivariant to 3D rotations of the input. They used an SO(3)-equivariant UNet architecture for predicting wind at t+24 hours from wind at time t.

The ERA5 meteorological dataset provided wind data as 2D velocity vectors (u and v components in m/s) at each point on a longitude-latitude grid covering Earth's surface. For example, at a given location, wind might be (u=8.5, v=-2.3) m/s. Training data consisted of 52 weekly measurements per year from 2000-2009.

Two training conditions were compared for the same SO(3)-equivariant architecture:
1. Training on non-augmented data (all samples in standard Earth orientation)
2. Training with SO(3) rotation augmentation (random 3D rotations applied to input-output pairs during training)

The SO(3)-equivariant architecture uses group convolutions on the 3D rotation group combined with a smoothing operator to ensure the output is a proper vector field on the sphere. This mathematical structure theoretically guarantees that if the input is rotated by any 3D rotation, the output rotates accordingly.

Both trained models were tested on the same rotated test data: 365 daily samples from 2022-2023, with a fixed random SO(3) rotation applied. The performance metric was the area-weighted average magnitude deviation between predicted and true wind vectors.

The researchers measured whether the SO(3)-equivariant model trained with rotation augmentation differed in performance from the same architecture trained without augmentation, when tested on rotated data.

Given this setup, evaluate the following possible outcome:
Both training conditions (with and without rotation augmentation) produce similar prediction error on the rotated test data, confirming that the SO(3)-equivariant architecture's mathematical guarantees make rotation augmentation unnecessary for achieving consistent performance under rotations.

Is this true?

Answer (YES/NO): YES